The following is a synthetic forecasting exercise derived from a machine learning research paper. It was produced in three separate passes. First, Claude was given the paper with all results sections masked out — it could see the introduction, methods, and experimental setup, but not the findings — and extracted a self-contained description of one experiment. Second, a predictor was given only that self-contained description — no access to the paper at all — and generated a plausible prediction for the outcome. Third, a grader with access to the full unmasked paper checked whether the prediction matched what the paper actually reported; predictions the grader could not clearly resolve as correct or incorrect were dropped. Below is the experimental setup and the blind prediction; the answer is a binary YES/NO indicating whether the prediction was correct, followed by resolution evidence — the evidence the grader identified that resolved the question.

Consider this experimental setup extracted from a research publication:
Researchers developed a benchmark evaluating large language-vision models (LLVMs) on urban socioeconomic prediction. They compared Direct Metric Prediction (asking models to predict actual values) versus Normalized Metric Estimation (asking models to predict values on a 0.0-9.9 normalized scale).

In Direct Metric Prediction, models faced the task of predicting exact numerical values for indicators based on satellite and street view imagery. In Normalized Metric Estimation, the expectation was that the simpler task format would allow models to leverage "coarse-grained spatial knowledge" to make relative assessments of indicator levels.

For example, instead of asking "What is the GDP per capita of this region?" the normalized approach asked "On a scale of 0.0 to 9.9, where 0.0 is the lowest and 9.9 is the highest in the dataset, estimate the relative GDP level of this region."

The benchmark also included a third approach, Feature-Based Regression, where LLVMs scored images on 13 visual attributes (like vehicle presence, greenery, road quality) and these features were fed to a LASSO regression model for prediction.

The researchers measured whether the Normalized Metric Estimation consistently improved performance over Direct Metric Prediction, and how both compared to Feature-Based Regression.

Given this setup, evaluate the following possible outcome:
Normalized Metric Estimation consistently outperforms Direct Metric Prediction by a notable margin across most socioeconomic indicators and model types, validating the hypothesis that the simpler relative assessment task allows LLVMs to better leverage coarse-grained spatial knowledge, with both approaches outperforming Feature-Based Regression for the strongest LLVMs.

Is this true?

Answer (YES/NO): NO